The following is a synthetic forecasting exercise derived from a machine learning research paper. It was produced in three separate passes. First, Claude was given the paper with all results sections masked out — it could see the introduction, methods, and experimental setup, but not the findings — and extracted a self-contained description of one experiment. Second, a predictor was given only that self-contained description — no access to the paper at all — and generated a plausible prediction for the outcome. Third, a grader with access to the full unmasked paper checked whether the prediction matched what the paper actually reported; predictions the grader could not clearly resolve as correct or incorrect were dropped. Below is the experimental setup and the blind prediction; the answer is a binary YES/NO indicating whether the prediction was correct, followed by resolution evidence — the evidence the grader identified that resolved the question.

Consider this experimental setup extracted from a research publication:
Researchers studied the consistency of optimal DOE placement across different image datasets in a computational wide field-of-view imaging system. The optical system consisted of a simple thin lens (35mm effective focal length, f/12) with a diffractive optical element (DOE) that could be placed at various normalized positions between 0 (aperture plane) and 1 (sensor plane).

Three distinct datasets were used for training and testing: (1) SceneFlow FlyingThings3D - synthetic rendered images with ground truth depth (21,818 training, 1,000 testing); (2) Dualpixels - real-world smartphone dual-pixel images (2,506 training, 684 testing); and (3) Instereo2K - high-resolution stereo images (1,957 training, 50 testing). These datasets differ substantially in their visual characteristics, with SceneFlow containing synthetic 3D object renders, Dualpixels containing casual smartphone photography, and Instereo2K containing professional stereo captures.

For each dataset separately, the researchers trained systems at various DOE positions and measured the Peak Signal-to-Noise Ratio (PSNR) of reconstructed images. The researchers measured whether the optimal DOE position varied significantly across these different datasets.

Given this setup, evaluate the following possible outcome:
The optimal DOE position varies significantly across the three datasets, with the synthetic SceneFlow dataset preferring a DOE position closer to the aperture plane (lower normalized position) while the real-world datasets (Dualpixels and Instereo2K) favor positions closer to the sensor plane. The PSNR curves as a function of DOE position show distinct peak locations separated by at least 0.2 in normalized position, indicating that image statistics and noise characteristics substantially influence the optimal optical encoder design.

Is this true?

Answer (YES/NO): NO